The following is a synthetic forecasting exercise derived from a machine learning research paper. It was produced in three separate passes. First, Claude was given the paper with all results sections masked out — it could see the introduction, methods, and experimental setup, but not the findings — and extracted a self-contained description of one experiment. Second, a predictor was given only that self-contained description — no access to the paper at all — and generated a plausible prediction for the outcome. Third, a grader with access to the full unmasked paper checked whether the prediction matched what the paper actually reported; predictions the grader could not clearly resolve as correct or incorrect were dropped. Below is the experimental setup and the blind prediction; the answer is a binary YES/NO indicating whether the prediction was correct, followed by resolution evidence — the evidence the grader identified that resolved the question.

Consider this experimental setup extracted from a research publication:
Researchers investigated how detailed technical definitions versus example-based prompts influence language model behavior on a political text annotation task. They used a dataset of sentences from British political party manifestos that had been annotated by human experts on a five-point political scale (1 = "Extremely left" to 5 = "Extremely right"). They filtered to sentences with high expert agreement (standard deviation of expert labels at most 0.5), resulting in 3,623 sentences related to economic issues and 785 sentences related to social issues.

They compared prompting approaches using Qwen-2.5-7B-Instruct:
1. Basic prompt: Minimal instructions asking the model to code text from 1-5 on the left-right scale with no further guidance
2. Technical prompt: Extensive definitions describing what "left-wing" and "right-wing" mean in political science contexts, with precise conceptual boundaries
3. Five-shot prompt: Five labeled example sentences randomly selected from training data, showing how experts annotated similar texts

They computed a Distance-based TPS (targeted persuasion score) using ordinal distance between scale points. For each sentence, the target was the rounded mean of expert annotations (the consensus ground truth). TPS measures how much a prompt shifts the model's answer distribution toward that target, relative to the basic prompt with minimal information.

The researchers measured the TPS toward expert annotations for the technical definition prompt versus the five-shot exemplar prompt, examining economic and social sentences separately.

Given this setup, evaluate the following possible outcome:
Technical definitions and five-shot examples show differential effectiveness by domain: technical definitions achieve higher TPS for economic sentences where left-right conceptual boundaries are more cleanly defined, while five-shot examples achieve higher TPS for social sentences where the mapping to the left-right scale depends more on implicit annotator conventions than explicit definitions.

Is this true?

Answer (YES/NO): YES